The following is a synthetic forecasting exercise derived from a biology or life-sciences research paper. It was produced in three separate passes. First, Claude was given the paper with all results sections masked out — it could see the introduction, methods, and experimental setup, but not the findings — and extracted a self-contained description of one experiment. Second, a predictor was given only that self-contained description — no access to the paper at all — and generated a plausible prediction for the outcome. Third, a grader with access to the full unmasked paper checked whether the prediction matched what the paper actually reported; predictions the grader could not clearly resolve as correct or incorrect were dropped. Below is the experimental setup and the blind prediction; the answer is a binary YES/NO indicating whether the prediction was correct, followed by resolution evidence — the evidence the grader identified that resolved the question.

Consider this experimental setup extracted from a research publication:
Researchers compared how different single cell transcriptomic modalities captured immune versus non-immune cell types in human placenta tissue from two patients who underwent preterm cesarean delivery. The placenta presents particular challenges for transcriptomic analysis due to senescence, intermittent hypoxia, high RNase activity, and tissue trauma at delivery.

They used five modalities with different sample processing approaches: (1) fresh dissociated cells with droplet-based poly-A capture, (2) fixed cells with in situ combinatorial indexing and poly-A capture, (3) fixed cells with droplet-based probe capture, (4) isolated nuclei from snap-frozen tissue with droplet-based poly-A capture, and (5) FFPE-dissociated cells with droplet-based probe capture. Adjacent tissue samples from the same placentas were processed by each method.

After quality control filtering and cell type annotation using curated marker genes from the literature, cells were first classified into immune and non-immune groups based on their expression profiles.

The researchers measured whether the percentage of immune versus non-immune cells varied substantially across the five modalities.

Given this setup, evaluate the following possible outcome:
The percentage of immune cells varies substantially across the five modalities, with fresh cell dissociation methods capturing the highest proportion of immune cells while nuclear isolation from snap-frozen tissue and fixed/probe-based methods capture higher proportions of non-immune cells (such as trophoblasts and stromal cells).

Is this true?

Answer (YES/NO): NO